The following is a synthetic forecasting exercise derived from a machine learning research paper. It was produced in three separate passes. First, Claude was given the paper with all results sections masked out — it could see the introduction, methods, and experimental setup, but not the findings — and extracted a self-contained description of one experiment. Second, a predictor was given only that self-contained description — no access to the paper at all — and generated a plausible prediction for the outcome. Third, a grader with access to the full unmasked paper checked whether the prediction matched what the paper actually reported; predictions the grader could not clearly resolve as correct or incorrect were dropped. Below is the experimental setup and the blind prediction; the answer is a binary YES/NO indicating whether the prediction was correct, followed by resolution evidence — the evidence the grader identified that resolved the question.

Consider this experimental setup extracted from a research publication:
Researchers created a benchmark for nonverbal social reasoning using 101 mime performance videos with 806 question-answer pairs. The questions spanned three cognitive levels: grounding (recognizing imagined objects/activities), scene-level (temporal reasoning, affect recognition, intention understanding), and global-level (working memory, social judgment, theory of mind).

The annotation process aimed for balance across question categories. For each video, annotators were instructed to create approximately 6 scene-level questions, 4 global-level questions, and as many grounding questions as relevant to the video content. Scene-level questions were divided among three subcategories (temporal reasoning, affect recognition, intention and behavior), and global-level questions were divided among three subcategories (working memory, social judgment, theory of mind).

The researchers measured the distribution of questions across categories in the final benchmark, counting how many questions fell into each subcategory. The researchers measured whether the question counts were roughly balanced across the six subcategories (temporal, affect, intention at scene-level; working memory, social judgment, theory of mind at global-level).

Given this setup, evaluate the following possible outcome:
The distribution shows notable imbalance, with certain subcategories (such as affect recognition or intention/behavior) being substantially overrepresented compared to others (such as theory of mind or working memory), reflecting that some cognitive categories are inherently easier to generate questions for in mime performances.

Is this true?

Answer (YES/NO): NO